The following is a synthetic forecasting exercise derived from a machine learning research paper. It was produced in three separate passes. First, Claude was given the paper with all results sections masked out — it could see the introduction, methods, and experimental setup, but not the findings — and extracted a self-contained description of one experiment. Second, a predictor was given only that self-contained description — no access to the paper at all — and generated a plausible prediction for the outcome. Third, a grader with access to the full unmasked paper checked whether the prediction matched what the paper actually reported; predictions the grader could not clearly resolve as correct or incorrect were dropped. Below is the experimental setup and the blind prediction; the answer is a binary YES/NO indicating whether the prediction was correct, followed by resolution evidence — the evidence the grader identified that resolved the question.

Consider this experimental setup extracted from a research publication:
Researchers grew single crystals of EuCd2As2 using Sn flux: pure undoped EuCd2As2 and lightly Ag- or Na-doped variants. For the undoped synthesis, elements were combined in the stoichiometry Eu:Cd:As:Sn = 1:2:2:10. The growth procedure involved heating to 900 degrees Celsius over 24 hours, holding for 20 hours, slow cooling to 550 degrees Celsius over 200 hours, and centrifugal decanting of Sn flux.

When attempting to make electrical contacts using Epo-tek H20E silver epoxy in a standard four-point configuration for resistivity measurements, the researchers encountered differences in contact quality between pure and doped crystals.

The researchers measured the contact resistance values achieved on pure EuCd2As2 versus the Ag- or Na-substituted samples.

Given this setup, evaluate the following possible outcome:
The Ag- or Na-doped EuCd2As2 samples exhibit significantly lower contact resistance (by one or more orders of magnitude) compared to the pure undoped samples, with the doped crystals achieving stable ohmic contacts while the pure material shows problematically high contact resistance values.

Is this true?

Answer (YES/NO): YES